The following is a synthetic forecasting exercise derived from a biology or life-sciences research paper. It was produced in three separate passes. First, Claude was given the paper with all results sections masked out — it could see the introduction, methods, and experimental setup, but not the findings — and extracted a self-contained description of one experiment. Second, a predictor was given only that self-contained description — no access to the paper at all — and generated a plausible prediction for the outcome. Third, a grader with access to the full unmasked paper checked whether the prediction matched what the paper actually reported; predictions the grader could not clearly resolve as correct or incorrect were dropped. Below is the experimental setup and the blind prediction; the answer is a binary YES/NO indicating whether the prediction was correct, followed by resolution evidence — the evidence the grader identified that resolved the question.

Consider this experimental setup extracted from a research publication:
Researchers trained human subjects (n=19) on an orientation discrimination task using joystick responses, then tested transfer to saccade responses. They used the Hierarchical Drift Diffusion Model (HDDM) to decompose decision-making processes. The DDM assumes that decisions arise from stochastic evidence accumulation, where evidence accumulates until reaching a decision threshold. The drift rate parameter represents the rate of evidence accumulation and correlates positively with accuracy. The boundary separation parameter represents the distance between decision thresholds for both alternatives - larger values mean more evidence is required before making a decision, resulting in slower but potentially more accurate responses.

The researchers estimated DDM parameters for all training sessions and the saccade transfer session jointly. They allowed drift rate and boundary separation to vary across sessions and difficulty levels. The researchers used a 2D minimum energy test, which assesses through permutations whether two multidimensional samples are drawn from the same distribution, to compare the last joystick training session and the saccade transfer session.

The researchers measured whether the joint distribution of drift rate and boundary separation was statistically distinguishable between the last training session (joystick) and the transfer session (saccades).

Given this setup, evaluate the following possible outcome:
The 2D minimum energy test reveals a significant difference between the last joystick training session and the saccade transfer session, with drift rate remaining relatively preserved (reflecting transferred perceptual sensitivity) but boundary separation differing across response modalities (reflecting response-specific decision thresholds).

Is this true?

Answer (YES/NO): NO